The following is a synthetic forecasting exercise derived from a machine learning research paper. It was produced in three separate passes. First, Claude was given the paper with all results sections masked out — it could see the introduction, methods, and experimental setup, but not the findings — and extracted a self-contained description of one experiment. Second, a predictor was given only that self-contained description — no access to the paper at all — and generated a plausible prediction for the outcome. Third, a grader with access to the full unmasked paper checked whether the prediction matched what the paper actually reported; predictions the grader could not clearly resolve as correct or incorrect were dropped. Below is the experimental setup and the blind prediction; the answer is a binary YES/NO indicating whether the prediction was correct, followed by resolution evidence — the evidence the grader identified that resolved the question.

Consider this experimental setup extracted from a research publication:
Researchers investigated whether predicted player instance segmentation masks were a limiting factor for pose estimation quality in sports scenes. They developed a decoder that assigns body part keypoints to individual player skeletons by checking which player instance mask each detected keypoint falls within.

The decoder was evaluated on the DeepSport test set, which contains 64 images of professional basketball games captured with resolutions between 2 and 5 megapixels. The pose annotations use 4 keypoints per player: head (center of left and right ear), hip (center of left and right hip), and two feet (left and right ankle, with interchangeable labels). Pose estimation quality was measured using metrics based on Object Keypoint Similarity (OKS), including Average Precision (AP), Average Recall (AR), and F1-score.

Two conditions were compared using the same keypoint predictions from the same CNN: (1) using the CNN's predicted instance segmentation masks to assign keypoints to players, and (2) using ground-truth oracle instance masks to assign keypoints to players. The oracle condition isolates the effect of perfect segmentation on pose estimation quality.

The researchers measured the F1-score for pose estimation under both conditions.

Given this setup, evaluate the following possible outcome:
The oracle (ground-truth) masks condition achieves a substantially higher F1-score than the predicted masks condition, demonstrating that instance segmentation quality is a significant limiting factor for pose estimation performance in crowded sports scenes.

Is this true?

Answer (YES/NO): NO